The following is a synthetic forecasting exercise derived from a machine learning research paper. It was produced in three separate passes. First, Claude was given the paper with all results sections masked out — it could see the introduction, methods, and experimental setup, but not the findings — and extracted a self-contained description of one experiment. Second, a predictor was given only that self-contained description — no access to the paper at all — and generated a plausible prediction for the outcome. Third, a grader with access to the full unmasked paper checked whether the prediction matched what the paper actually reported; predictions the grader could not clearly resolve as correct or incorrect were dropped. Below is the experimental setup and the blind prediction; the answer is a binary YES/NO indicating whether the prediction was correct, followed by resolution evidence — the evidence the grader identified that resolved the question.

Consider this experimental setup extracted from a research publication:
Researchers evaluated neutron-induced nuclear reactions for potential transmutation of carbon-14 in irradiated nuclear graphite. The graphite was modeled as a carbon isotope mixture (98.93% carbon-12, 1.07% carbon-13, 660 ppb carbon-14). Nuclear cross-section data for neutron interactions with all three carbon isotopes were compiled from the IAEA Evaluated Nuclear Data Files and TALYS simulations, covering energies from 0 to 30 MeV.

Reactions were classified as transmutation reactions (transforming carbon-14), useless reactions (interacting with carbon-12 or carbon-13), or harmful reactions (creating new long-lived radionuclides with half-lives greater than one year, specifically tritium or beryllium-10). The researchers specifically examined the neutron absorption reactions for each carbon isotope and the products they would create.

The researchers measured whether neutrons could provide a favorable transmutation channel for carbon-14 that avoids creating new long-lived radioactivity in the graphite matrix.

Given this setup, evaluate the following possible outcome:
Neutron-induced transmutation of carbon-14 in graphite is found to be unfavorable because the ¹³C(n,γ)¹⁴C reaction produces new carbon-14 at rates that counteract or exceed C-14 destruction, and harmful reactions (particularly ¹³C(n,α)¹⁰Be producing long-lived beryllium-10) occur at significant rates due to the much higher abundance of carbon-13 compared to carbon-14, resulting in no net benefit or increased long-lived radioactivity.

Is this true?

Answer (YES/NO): NO